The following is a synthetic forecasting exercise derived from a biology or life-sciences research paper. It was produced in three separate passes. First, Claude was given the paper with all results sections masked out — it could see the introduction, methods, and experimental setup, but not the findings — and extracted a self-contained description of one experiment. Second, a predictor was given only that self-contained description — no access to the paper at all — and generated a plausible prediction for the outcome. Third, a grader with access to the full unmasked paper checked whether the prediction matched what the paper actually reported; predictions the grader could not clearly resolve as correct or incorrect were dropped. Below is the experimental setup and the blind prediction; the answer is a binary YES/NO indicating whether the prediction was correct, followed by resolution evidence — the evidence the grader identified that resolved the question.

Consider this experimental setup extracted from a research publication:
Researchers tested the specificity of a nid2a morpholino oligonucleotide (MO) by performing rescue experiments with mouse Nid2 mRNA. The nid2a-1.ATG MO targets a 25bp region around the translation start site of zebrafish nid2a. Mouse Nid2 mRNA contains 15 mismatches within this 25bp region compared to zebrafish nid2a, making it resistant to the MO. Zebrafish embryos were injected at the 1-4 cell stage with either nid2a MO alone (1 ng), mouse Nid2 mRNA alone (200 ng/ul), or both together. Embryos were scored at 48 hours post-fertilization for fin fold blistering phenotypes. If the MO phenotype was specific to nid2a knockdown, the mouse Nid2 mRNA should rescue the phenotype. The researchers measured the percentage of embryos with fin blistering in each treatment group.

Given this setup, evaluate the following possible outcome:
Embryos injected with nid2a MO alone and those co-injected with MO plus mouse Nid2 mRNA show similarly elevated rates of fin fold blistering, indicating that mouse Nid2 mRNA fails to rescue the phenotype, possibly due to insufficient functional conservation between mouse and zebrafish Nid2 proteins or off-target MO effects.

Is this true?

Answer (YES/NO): NO